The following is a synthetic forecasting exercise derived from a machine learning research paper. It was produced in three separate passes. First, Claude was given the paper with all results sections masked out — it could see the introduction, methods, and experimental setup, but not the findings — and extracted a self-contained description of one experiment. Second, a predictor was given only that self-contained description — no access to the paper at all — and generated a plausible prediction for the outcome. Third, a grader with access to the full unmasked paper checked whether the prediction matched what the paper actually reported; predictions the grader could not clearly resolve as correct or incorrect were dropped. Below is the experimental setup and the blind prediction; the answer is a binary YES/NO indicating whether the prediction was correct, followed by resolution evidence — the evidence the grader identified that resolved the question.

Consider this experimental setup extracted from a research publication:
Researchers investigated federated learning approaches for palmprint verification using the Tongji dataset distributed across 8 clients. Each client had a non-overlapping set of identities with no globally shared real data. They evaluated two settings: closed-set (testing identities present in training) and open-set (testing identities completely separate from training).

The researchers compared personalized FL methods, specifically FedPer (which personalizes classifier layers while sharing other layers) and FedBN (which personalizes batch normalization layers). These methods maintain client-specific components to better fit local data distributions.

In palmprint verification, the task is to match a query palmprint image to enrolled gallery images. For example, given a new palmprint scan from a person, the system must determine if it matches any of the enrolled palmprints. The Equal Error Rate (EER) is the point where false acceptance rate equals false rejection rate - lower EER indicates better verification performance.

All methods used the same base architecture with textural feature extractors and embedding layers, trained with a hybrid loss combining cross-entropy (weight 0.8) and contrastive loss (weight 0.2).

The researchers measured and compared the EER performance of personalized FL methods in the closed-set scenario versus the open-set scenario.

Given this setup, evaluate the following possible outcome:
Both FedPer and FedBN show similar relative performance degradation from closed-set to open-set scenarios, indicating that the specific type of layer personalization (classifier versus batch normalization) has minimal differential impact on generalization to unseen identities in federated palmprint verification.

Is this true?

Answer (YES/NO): NO